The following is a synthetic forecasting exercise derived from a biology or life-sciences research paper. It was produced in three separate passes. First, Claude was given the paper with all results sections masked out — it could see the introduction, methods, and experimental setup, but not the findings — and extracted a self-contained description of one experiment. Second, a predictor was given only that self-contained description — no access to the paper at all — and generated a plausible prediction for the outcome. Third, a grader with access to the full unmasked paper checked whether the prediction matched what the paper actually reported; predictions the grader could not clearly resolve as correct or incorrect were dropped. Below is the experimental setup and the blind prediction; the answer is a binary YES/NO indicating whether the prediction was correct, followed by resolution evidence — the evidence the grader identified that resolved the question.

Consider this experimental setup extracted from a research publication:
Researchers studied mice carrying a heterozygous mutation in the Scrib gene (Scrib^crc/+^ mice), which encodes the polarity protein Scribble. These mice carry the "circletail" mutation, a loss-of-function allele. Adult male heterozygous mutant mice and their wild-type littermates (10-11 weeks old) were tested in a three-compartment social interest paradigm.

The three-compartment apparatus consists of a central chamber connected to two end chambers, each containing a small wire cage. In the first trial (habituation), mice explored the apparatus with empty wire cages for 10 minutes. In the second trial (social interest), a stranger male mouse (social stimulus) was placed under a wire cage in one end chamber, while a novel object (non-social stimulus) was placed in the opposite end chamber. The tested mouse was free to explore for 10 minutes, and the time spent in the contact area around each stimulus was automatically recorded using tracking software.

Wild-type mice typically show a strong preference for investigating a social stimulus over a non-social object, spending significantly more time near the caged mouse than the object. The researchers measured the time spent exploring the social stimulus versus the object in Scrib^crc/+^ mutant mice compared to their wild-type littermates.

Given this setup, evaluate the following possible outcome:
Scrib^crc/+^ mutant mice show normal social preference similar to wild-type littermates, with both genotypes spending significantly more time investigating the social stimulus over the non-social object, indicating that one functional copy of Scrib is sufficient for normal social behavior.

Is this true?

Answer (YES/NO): NO